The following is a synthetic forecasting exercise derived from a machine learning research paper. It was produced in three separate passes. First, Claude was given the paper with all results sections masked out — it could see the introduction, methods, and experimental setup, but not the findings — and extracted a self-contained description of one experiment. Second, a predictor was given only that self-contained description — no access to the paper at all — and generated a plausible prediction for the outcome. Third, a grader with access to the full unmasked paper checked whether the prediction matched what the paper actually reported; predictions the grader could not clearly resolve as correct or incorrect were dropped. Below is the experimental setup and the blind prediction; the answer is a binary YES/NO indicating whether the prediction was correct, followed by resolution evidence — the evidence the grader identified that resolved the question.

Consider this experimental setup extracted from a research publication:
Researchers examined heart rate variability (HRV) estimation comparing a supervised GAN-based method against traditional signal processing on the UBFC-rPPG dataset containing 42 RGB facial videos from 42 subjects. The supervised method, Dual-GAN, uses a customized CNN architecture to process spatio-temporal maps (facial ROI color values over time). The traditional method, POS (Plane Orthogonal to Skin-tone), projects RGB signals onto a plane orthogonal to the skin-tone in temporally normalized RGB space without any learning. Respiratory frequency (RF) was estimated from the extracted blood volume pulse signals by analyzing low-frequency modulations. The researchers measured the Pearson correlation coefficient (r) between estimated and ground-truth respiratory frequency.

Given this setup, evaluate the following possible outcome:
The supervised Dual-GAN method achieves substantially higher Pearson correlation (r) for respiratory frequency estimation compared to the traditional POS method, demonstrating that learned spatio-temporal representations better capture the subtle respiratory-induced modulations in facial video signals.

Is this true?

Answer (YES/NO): YES